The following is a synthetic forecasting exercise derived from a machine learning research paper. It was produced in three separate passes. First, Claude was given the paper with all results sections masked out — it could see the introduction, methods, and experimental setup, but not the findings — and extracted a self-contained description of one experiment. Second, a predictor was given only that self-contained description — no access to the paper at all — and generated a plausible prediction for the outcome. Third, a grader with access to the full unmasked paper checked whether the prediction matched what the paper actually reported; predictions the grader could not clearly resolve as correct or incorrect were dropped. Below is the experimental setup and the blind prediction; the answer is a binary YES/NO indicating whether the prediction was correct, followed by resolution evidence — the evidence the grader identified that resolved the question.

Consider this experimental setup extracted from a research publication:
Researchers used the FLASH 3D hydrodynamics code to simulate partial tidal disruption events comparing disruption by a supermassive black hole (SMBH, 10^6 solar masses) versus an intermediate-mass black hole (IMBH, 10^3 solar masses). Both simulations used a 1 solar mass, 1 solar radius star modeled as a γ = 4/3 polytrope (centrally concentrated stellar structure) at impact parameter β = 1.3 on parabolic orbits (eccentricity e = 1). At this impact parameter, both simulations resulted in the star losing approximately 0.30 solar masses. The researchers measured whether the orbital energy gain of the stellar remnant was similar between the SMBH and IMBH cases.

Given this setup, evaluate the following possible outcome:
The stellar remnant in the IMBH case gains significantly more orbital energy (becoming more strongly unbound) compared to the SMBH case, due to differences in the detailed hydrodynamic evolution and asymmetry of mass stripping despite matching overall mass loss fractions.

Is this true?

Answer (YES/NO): NO